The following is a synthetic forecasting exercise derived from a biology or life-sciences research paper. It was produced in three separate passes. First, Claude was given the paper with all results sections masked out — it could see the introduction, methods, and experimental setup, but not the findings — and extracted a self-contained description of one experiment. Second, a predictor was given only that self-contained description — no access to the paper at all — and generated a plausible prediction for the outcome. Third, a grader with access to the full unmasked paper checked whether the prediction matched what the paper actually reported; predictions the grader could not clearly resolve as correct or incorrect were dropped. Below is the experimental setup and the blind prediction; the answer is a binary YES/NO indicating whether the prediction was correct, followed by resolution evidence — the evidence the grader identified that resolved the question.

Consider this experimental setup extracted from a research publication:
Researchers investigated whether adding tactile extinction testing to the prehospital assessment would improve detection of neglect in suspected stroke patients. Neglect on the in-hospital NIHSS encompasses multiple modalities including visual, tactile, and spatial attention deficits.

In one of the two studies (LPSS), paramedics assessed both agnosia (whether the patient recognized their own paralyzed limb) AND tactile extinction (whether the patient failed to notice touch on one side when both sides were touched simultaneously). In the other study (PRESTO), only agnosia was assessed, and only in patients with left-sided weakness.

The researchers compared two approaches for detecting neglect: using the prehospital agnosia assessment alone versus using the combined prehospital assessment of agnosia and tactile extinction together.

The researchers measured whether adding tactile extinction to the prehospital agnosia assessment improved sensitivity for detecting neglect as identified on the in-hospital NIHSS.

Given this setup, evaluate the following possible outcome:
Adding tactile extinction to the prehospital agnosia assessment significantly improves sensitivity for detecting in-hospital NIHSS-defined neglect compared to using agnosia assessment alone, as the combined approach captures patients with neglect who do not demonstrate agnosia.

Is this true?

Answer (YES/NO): NO